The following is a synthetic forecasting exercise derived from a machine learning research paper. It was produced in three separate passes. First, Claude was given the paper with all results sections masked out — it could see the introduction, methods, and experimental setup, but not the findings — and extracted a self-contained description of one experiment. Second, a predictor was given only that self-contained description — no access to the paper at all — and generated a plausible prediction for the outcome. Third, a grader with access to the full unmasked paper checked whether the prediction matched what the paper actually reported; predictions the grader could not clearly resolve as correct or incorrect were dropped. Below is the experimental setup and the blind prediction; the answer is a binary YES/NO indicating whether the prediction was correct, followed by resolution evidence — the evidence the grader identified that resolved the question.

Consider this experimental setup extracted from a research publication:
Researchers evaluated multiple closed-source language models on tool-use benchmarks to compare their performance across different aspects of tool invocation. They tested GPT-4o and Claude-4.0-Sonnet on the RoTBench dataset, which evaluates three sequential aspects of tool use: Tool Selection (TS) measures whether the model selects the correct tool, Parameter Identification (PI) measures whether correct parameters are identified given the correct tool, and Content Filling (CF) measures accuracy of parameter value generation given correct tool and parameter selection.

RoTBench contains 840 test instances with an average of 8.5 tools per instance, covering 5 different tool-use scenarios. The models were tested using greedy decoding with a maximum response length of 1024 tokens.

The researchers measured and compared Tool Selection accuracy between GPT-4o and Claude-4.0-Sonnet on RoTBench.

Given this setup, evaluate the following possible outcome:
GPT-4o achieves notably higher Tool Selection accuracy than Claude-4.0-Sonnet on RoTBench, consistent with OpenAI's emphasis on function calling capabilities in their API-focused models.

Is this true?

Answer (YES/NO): YES